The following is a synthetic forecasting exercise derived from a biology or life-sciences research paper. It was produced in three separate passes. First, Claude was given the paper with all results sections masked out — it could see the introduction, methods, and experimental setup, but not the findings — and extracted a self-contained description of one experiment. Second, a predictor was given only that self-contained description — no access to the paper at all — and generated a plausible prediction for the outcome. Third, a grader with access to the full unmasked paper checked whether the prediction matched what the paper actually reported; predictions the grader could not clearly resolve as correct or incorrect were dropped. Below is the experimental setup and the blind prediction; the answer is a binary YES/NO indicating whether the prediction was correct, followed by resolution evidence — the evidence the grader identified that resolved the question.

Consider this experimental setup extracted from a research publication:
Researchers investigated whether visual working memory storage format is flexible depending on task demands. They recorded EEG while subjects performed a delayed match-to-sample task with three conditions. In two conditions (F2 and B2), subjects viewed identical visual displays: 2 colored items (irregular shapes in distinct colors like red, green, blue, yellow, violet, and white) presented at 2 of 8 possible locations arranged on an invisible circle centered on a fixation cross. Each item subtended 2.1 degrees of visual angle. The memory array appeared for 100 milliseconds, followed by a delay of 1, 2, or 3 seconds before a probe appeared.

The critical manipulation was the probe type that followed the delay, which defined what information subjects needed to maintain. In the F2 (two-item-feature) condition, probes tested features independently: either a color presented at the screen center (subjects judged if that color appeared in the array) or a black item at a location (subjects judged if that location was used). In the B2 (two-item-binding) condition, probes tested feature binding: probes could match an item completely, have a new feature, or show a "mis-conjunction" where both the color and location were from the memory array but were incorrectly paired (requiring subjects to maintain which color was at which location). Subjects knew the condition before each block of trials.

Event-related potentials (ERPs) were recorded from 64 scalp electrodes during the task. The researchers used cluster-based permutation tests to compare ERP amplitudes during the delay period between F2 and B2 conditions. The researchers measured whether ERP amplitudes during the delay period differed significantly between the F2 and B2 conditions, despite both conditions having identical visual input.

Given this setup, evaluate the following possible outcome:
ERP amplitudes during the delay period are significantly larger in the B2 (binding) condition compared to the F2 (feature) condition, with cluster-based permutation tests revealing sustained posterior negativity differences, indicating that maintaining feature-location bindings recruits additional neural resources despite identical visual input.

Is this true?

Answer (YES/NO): NO